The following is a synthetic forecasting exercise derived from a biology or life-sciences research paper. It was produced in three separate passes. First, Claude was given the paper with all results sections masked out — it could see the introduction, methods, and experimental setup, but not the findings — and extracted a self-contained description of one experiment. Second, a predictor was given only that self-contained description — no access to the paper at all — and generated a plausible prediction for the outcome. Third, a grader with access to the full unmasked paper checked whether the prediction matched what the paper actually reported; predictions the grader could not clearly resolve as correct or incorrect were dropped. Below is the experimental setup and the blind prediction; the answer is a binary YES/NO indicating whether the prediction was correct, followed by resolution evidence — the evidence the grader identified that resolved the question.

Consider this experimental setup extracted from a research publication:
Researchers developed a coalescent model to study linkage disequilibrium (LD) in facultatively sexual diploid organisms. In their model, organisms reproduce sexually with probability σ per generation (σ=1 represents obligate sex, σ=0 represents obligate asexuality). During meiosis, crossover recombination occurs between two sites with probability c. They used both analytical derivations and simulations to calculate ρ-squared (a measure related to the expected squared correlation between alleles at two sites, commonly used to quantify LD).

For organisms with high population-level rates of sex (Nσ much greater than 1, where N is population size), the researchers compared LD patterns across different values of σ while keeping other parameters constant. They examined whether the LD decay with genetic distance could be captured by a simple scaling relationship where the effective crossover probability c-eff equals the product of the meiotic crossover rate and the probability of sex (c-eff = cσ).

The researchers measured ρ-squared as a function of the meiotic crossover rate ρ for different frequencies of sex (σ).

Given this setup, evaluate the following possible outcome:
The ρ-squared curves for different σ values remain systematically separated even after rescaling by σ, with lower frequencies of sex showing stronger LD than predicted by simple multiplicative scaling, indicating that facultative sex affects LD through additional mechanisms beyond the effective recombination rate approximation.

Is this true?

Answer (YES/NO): NO